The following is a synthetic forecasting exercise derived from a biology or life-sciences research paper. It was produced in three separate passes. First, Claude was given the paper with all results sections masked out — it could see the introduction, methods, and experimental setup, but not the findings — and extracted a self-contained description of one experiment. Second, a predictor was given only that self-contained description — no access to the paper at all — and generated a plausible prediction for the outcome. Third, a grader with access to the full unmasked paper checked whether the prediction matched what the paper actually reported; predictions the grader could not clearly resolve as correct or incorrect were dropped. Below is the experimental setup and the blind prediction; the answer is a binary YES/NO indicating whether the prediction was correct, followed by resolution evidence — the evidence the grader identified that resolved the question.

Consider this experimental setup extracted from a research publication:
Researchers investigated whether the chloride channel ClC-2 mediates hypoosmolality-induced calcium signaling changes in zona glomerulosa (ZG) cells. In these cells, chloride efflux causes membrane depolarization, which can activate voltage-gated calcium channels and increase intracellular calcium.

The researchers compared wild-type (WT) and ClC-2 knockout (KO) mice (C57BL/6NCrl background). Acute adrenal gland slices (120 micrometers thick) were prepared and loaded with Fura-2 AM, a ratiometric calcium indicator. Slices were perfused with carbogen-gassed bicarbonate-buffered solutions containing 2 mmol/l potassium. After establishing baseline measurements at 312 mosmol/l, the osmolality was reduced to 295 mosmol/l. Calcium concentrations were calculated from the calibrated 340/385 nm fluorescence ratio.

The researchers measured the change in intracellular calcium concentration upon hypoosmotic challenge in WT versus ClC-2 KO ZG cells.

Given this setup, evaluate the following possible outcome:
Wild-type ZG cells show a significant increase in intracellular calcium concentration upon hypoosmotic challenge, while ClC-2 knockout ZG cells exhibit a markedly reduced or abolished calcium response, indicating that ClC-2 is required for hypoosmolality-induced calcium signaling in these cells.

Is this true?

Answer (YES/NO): YES